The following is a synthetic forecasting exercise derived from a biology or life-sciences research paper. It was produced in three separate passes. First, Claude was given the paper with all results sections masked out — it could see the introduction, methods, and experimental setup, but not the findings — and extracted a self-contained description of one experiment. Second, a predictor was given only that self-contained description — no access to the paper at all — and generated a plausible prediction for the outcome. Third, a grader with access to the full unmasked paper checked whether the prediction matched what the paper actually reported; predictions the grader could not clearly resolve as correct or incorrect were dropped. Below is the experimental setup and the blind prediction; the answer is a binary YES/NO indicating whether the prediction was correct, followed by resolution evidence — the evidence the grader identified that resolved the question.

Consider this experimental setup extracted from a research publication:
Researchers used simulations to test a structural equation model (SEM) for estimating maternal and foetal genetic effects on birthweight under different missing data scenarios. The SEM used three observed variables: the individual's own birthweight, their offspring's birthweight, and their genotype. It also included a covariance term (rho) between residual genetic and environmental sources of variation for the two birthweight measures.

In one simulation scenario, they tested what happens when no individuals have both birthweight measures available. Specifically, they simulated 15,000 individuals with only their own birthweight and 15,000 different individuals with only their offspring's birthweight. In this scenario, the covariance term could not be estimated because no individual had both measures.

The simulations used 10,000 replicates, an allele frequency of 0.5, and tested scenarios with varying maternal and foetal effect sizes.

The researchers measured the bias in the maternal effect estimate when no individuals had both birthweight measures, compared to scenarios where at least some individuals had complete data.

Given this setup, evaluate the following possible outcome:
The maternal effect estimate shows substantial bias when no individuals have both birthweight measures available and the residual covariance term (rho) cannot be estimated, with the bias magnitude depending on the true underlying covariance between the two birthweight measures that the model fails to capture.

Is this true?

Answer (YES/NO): NO